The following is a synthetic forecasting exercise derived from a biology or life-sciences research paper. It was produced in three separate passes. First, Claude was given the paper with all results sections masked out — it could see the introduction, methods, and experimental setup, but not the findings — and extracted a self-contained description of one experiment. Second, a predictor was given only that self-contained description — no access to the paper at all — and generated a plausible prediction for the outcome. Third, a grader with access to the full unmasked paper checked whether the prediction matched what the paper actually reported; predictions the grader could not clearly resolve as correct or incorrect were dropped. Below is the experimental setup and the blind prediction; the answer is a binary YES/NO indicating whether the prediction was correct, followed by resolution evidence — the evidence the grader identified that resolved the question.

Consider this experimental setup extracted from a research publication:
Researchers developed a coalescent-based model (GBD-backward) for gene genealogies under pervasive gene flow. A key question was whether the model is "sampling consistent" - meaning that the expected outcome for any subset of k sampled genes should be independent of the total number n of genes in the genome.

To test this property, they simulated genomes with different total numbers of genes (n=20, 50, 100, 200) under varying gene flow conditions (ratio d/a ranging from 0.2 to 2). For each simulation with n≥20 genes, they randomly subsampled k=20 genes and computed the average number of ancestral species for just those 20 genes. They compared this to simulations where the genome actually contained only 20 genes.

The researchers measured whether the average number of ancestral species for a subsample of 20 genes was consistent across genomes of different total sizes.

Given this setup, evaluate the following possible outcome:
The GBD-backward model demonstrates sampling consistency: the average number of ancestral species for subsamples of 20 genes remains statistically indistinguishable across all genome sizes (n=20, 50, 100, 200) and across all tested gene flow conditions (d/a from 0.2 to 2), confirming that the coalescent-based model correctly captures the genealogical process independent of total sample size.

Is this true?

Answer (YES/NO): YES